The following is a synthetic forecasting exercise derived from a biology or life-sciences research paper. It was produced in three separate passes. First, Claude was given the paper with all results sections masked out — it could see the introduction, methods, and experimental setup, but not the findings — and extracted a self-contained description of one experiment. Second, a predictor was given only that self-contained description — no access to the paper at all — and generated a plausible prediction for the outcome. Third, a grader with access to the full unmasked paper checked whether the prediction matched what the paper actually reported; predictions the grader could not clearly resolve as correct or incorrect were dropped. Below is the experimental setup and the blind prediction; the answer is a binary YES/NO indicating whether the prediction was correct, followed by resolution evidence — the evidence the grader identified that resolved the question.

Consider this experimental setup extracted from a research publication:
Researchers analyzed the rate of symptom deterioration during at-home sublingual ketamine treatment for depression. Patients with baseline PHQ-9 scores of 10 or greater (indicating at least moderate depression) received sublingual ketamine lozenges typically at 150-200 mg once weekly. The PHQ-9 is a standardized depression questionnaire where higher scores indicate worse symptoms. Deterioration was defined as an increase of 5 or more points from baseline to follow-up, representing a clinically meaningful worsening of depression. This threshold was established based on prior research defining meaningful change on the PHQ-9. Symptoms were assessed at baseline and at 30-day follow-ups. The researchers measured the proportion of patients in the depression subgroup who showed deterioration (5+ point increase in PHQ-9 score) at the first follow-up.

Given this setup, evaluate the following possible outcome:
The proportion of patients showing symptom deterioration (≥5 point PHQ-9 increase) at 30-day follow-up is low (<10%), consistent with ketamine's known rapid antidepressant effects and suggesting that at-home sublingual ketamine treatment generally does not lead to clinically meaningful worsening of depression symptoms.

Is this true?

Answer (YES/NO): YES